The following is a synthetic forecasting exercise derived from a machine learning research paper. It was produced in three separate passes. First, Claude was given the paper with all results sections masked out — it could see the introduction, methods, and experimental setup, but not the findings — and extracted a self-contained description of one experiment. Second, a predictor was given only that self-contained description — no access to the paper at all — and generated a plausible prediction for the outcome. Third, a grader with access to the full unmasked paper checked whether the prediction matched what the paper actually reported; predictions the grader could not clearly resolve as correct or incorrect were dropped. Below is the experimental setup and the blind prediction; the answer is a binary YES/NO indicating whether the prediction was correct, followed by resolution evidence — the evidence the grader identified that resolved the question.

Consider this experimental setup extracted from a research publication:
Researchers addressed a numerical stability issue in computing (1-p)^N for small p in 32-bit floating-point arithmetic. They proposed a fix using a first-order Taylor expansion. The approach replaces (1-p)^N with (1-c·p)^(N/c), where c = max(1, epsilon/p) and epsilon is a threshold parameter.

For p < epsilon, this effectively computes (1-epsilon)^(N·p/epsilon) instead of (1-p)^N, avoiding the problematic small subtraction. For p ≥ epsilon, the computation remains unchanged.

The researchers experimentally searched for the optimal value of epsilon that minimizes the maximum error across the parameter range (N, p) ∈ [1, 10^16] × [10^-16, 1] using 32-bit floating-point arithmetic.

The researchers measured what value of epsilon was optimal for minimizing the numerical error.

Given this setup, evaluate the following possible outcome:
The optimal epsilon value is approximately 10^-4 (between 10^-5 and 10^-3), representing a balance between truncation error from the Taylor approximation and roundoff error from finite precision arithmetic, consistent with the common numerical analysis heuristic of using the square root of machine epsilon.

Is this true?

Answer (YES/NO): NO